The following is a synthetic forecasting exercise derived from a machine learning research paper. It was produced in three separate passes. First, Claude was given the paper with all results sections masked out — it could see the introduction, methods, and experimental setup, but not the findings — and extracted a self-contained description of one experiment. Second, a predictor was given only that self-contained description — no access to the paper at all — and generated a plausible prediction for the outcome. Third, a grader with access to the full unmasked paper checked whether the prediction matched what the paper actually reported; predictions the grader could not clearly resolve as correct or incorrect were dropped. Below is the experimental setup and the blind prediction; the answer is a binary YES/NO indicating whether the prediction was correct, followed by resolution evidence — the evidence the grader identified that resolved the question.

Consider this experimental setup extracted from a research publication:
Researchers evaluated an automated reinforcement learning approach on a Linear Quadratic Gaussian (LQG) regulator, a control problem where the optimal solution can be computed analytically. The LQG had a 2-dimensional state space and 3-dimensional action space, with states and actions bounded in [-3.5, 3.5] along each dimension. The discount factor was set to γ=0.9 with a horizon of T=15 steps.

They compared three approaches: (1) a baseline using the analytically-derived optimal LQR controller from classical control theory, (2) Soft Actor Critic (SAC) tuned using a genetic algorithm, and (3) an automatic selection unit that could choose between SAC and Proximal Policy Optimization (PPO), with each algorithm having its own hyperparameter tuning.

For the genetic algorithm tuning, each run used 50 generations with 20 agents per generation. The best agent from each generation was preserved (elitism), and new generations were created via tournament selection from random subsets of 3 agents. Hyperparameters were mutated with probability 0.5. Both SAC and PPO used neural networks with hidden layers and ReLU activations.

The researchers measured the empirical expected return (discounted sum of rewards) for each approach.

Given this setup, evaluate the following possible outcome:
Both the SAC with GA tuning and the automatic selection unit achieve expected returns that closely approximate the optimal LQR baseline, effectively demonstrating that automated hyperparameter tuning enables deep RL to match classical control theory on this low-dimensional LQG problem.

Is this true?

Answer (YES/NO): NO